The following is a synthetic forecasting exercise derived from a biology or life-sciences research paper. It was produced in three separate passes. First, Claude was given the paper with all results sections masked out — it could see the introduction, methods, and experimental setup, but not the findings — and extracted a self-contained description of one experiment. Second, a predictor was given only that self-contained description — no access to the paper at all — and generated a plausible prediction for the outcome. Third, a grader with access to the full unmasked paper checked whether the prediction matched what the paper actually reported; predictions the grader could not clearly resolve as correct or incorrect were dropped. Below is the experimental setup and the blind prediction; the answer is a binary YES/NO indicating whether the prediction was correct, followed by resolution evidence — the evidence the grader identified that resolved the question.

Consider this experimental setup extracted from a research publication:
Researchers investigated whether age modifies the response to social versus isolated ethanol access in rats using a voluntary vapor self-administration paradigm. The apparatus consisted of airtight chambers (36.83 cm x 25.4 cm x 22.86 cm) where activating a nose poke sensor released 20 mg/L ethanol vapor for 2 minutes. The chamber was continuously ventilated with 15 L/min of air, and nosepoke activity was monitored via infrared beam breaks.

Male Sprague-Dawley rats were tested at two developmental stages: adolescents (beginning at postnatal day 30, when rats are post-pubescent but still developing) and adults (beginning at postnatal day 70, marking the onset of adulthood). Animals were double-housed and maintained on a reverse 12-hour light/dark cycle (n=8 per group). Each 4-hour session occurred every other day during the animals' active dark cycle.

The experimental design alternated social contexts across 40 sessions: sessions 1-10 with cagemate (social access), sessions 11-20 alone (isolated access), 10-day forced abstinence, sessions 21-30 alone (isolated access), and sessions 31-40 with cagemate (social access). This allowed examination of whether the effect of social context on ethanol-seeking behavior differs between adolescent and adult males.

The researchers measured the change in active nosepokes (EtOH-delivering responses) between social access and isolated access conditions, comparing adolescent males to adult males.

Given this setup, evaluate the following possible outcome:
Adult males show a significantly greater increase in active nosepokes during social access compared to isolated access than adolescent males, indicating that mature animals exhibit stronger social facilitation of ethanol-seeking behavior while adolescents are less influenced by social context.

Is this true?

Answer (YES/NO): YES